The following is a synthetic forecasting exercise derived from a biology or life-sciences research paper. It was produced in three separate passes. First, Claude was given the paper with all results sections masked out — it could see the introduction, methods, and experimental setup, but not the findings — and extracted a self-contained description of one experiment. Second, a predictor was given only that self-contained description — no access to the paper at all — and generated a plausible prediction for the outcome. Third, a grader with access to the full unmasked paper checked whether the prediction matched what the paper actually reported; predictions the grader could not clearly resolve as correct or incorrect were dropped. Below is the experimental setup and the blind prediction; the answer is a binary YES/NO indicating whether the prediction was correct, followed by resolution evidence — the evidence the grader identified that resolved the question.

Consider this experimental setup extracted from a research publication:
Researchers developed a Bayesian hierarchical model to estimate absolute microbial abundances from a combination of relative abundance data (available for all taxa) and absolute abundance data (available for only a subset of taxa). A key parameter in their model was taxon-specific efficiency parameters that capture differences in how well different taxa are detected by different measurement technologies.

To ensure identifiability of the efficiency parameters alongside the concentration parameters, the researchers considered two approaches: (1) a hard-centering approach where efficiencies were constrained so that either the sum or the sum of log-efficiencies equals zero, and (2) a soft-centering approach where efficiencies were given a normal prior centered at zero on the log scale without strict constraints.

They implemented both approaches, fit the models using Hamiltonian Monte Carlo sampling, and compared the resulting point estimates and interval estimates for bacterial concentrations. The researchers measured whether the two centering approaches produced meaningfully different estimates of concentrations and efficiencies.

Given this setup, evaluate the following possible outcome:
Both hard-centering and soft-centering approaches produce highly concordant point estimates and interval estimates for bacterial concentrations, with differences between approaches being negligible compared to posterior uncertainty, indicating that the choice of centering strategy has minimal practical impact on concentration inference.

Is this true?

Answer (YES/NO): YES